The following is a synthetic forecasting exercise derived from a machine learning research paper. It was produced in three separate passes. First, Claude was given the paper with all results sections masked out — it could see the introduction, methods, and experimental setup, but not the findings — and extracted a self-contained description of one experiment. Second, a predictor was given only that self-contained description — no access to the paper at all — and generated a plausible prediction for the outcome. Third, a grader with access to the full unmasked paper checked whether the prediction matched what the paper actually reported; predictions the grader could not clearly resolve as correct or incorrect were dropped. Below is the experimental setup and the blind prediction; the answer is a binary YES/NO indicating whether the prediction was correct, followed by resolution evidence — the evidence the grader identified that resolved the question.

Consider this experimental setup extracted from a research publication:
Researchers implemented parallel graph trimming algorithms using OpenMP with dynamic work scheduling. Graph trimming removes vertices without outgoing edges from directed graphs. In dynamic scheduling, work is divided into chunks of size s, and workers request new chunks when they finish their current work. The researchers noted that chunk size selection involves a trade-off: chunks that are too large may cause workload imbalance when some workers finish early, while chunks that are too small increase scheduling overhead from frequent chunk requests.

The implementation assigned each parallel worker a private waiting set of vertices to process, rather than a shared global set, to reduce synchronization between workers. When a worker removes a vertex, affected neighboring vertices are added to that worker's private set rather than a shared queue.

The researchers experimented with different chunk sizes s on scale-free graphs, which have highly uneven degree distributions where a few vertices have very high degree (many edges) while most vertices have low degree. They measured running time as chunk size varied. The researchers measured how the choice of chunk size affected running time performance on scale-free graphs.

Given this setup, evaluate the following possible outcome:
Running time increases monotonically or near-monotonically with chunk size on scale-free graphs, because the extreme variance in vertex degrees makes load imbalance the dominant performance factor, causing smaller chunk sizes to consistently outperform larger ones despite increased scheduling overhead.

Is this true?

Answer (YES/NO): NO